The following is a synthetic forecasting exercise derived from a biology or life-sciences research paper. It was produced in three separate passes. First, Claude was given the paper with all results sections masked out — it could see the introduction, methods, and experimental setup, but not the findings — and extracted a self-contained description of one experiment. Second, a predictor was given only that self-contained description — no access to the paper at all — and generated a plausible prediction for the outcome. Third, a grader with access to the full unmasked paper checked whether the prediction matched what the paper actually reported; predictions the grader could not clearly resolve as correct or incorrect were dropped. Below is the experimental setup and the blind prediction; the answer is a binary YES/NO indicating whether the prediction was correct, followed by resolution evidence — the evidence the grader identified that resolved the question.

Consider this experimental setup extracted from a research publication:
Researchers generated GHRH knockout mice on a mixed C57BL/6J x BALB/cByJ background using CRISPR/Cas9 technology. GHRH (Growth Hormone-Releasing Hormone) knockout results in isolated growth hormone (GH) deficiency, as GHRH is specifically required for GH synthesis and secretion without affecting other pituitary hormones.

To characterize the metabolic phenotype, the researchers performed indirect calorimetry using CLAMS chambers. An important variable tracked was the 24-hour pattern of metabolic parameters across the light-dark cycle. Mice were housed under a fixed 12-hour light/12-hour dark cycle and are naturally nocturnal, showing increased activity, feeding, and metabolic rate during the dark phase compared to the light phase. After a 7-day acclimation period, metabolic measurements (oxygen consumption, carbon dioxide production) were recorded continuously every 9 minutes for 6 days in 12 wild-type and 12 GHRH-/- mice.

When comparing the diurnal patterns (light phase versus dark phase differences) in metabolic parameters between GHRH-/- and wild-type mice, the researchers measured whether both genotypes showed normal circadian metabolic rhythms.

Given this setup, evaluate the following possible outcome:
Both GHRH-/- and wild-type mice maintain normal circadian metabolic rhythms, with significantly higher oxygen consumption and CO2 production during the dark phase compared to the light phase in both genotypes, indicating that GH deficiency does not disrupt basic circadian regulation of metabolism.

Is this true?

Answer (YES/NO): YES